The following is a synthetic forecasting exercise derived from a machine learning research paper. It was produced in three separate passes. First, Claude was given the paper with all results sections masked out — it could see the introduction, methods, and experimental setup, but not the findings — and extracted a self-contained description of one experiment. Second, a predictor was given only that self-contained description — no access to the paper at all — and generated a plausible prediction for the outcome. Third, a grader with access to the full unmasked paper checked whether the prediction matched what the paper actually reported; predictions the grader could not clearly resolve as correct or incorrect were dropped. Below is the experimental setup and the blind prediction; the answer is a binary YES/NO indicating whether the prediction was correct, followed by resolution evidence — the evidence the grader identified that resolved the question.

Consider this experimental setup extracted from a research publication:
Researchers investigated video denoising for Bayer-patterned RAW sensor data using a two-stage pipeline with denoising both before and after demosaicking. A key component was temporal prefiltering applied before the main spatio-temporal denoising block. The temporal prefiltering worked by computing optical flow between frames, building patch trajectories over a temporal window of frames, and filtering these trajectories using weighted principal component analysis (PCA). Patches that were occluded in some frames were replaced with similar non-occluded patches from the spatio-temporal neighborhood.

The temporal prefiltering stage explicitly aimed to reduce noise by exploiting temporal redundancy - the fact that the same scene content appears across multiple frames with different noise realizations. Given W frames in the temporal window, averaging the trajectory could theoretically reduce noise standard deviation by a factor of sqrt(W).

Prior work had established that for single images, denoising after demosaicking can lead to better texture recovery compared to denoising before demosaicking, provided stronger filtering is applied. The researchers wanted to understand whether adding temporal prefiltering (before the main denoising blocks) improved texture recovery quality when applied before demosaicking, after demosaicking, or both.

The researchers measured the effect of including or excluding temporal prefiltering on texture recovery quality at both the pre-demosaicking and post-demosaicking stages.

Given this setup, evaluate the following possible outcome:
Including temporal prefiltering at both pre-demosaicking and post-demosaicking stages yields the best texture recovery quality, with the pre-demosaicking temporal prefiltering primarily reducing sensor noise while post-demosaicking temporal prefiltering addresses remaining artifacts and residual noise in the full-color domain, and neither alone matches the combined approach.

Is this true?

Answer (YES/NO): NO